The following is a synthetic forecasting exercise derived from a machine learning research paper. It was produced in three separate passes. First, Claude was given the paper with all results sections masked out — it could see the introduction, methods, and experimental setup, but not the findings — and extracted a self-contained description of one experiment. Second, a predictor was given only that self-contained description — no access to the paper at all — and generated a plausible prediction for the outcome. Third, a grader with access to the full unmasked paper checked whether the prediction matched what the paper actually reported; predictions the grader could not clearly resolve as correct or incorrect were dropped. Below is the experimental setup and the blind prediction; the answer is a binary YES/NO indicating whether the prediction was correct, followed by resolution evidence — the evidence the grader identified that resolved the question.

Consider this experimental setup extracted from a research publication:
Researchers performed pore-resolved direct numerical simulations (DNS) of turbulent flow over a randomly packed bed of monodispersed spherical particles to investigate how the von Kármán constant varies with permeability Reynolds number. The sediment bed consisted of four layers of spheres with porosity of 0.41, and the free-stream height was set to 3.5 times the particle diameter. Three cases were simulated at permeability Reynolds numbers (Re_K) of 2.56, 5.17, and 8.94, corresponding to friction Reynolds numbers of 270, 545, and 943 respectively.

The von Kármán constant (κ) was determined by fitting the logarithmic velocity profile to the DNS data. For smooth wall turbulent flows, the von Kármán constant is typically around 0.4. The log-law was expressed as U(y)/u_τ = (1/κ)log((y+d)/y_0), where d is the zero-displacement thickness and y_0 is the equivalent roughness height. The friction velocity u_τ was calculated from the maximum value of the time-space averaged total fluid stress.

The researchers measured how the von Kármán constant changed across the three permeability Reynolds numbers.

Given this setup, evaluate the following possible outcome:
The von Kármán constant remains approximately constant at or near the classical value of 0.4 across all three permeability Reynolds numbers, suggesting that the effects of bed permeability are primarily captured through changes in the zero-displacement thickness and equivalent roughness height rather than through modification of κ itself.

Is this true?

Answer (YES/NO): NO